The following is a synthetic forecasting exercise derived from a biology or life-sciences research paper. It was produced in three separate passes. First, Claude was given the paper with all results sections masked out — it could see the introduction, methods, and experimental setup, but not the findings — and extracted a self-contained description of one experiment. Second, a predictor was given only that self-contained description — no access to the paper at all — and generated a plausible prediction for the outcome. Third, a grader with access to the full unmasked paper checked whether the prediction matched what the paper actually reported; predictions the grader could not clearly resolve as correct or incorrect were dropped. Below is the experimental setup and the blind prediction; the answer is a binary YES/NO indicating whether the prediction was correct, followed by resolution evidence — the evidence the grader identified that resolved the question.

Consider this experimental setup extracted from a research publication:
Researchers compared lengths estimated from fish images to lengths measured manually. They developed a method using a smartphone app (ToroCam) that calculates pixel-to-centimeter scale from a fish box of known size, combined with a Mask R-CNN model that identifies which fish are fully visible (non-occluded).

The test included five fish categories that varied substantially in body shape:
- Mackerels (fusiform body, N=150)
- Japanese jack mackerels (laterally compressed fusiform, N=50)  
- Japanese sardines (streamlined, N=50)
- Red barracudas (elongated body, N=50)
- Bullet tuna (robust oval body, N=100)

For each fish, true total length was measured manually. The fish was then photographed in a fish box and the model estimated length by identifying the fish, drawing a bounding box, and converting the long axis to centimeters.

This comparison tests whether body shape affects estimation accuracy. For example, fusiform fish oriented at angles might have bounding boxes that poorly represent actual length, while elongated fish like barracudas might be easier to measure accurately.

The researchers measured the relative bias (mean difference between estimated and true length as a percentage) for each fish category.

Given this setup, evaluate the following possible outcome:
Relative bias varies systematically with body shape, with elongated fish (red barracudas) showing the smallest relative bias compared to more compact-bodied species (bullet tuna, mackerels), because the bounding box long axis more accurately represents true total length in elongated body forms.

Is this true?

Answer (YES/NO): NO